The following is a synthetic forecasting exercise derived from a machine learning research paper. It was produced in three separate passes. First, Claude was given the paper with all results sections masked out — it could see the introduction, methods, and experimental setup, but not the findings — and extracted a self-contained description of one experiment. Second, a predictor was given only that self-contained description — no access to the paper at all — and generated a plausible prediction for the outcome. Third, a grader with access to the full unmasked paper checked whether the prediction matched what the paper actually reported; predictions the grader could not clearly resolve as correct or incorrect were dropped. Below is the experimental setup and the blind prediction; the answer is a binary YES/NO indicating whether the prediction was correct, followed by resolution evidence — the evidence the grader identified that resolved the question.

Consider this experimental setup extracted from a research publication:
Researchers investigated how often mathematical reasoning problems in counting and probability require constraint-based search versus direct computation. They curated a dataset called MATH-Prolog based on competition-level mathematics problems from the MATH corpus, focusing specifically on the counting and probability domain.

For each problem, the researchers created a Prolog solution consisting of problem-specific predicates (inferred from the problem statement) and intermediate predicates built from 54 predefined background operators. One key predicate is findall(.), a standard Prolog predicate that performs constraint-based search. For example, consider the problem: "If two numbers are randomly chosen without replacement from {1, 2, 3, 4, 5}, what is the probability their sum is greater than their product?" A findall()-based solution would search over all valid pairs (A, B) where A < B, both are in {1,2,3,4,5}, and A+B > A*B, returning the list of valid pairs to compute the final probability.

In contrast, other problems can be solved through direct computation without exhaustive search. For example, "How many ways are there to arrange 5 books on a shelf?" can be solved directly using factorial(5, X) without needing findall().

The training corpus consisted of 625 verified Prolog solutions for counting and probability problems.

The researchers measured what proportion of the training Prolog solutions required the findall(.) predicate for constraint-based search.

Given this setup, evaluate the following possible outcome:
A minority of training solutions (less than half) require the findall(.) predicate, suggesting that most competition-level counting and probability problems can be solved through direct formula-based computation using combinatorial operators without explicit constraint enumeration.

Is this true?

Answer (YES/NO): YES